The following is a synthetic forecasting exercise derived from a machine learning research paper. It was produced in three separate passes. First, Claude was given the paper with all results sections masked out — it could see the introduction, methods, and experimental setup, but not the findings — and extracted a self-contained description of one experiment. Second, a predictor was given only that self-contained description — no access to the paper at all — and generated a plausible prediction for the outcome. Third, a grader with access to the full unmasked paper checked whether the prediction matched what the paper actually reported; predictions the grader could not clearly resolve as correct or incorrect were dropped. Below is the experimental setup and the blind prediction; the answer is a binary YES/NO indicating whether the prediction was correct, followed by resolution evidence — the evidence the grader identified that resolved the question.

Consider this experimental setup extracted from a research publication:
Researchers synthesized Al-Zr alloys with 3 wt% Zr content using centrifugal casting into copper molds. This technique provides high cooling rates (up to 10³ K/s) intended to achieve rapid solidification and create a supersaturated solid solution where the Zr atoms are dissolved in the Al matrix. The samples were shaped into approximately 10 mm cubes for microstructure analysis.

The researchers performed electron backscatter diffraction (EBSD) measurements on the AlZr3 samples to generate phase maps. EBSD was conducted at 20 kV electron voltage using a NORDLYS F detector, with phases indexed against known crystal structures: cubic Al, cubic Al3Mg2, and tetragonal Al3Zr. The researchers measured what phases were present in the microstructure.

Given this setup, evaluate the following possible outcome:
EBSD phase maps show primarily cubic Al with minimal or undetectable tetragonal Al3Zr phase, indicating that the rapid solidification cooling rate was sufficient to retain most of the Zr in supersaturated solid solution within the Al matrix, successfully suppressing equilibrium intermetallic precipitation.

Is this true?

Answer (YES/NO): NO